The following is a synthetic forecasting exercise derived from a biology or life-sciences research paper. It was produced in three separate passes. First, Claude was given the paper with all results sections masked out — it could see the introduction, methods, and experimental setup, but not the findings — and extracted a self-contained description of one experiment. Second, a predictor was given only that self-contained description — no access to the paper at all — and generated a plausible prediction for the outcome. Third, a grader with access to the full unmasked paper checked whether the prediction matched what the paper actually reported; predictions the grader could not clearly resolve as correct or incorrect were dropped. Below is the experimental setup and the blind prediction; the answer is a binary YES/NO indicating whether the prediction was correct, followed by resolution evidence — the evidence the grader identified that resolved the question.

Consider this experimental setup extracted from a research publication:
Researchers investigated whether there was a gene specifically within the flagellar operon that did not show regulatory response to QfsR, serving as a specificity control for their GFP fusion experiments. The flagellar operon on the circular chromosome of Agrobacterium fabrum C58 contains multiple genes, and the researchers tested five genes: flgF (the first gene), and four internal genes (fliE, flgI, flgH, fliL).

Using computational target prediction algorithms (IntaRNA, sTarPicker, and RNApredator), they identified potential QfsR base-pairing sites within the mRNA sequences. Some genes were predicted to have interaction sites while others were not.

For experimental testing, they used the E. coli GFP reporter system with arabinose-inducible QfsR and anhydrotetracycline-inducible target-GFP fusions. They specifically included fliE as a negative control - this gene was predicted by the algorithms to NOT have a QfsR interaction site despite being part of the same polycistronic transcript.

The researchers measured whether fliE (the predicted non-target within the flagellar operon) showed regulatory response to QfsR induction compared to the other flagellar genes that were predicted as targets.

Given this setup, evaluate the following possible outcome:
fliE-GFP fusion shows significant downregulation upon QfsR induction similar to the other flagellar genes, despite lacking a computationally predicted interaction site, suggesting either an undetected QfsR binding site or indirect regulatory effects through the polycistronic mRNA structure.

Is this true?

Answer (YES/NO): NO